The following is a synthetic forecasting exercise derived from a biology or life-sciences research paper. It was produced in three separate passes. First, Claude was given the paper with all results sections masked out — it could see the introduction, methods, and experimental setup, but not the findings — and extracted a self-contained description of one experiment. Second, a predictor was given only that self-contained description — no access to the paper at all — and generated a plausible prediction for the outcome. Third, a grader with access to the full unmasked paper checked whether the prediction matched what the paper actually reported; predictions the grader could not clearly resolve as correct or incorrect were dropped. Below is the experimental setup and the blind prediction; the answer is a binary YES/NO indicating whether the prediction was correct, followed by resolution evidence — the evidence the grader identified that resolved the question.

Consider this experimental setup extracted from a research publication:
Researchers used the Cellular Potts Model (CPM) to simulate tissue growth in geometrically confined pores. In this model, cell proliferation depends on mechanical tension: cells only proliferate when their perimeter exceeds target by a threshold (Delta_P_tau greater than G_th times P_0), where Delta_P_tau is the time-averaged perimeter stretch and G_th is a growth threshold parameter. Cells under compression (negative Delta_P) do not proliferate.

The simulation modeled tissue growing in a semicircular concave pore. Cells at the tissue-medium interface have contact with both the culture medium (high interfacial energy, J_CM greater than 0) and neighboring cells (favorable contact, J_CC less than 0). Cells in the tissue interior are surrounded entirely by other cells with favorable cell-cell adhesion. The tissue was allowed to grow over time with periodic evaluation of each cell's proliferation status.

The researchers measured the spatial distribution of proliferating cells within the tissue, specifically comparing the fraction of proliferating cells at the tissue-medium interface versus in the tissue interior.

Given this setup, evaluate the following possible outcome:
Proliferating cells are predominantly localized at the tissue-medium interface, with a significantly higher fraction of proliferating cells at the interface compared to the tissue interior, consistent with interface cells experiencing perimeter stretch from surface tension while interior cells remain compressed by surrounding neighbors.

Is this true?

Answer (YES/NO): YES